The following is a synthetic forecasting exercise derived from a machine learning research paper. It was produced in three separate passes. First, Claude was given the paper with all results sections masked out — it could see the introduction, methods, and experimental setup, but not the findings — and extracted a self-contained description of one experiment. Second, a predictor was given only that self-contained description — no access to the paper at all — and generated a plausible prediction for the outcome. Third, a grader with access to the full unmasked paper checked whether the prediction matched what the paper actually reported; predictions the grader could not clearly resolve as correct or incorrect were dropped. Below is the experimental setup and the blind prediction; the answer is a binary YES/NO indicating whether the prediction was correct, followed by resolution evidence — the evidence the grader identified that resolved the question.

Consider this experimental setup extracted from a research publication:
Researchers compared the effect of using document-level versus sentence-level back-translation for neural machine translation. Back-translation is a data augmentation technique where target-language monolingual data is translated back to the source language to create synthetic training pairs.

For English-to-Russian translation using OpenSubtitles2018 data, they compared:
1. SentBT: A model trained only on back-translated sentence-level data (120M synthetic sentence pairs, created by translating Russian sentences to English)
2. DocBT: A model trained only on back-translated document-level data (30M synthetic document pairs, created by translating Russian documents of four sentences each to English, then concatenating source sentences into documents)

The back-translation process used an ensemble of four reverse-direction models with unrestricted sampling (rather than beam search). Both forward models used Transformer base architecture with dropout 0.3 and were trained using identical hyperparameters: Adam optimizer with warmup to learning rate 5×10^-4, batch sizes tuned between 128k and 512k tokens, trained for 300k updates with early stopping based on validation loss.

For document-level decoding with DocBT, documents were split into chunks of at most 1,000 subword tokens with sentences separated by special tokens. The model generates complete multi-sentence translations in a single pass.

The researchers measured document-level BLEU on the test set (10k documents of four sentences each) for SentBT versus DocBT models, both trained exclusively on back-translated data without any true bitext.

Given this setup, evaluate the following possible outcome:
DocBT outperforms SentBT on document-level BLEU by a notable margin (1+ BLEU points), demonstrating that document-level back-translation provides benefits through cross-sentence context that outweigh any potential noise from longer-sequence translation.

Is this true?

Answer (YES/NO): NO